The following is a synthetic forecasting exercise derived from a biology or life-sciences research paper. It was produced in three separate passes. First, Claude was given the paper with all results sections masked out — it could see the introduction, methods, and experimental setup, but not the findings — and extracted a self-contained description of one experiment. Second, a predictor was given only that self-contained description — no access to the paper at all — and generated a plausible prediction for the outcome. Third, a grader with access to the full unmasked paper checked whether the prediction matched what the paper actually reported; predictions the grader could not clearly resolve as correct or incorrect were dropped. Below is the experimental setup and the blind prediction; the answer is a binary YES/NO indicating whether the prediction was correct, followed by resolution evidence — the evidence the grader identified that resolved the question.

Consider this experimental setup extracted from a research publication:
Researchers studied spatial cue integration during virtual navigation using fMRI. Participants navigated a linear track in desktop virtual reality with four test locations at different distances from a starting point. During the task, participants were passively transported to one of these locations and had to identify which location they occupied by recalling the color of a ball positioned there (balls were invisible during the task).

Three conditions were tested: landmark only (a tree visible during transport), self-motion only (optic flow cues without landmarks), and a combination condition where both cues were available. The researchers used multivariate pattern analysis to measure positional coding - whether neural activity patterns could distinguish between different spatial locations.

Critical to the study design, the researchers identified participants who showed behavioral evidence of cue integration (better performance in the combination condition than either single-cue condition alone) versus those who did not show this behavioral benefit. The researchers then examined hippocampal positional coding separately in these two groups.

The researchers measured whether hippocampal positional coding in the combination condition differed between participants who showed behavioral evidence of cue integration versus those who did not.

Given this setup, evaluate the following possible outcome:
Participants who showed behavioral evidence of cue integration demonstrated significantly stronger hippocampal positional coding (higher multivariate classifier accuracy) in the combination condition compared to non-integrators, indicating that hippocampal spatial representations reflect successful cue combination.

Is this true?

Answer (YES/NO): NO